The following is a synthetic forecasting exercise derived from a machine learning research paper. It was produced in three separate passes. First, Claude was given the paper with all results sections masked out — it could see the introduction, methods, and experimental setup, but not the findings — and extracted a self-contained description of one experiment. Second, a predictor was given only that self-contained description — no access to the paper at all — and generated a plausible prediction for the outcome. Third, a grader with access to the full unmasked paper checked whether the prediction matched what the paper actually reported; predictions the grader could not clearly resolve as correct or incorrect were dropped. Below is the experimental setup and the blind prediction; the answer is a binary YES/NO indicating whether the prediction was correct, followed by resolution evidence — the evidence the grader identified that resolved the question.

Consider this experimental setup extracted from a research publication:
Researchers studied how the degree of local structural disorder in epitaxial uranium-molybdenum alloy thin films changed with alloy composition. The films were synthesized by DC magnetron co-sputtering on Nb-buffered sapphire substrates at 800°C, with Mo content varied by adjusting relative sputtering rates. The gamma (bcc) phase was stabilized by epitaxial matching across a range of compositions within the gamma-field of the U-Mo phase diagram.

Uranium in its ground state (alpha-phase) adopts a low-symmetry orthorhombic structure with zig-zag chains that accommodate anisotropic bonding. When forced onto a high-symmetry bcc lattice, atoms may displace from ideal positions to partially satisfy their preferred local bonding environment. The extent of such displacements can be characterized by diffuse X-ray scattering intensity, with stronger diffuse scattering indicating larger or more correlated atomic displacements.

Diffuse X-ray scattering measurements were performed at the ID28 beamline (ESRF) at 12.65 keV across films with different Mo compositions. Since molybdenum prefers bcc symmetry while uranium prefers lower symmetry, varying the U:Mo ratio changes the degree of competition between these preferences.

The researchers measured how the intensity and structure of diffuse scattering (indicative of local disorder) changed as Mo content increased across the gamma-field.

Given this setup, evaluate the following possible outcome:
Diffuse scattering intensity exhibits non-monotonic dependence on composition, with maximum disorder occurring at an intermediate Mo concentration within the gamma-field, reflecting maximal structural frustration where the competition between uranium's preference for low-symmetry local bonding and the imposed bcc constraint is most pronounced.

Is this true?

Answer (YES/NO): NO